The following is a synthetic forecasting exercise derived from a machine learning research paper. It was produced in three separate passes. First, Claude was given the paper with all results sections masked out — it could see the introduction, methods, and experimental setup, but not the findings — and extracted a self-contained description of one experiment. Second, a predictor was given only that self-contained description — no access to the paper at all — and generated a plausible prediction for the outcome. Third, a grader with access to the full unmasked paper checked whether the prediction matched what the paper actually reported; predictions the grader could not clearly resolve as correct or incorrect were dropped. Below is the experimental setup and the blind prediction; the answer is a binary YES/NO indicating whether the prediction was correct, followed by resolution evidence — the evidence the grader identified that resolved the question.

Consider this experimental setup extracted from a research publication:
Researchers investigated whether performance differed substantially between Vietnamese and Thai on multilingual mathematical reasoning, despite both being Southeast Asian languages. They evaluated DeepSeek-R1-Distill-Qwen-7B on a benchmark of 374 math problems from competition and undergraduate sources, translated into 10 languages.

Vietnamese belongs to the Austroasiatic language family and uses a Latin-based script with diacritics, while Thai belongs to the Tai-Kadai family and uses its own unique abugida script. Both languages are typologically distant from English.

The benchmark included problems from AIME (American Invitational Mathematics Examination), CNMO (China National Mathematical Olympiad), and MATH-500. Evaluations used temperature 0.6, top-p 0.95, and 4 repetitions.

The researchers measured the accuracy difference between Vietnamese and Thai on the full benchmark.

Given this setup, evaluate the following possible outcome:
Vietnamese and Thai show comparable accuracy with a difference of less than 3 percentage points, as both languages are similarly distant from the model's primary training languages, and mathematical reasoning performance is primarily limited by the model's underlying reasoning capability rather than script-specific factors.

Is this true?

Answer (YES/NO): NO